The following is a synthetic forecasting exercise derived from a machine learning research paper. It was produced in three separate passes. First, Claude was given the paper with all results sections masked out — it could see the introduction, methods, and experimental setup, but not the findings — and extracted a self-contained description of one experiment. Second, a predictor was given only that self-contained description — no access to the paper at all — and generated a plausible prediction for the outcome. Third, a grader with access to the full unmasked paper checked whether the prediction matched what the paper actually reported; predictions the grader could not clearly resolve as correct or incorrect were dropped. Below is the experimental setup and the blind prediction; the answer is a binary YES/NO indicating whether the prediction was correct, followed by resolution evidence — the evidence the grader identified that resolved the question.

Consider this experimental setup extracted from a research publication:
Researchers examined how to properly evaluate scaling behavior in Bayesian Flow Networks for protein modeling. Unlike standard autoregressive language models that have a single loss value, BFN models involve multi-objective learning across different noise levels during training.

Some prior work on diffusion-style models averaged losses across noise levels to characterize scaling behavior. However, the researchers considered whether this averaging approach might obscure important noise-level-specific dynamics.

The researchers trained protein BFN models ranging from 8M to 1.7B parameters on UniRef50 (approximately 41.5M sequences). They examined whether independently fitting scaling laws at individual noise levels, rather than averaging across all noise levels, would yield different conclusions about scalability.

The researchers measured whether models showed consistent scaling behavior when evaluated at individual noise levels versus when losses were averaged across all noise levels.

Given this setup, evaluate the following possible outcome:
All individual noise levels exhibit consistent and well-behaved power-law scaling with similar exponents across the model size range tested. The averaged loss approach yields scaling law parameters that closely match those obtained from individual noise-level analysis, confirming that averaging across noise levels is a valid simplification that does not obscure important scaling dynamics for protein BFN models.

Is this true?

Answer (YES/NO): NO